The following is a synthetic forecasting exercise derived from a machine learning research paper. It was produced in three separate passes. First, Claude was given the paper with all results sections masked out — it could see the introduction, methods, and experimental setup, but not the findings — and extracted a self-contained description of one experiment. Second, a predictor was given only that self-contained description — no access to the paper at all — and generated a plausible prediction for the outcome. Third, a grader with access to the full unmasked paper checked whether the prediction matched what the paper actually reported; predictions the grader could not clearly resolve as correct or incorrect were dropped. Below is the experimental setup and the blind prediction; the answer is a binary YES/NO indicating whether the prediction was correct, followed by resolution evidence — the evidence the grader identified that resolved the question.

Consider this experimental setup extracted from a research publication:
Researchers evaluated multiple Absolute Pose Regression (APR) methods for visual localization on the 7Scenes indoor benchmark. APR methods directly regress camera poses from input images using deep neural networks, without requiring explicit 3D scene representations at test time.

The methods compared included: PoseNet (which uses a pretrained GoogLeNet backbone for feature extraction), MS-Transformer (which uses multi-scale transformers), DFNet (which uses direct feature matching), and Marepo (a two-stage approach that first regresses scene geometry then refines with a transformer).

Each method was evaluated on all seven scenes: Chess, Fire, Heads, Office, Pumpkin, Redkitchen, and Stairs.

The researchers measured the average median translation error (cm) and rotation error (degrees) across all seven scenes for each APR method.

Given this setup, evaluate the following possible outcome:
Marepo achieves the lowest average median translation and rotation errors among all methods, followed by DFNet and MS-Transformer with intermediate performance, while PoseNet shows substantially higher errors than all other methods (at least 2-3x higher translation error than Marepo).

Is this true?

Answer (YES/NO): NO